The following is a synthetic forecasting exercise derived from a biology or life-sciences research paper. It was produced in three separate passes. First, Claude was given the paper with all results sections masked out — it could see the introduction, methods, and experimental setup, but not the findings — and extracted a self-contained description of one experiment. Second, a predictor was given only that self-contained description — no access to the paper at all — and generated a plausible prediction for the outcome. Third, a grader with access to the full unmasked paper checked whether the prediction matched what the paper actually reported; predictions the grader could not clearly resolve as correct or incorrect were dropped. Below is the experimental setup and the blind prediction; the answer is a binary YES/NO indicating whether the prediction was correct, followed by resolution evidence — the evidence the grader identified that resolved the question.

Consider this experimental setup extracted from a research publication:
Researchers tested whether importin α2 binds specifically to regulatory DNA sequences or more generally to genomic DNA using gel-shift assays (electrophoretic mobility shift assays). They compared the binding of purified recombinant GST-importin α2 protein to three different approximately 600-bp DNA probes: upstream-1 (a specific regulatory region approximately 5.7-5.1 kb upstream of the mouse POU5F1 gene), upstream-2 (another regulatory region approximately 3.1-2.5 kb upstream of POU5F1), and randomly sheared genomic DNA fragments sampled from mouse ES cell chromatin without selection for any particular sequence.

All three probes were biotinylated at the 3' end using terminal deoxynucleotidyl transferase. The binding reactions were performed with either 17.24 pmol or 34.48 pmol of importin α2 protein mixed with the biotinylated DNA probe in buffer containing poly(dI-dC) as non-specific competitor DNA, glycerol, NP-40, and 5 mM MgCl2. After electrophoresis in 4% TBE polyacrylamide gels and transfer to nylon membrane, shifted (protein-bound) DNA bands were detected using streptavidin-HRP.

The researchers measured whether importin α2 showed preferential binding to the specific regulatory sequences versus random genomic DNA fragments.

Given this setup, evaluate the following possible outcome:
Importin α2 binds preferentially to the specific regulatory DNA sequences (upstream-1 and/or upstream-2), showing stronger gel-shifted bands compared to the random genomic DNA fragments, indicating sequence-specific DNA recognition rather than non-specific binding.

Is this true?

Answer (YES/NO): NO